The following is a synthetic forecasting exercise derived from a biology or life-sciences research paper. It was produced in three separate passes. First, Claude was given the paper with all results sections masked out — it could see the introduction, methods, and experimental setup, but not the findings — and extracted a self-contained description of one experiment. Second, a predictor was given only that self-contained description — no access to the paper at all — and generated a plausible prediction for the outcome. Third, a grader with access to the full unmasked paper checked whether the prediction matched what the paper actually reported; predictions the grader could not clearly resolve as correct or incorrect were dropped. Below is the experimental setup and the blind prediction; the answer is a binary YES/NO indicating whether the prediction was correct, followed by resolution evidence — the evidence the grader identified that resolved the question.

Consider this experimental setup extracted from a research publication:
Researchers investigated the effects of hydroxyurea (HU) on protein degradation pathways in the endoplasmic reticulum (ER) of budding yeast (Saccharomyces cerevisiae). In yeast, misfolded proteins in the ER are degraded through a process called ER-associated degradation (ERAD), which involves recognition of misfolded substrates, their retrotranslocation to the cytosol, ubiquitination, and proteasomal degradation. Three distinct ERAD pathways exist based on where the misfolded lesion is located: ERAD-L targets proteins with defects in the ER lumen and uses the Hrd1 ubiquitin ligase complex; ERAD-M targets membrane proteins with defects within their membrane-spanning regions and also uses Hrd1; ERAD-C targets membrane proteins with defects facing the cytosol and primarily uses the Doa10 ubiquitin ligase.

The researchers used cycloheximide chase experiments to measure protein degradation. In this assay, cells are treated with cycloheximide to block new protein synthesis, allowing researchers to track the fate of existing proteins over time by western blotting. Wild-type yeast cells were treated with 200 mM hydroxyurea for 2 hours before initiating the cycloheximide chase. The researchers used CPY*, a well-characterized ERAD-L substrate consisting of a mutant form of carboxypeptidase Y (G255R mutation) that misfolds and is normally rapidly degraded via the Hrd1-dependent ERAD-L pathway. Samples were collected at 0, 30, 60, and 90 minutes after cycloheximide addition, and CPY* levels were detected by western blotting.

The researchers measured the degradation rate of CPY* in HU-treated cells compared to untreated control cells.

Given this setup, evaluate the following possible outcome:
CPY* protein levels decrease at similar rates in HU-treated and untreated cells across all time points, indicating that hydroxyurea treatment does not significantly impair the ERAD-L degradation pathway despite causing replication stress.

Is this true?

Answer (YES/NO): NO